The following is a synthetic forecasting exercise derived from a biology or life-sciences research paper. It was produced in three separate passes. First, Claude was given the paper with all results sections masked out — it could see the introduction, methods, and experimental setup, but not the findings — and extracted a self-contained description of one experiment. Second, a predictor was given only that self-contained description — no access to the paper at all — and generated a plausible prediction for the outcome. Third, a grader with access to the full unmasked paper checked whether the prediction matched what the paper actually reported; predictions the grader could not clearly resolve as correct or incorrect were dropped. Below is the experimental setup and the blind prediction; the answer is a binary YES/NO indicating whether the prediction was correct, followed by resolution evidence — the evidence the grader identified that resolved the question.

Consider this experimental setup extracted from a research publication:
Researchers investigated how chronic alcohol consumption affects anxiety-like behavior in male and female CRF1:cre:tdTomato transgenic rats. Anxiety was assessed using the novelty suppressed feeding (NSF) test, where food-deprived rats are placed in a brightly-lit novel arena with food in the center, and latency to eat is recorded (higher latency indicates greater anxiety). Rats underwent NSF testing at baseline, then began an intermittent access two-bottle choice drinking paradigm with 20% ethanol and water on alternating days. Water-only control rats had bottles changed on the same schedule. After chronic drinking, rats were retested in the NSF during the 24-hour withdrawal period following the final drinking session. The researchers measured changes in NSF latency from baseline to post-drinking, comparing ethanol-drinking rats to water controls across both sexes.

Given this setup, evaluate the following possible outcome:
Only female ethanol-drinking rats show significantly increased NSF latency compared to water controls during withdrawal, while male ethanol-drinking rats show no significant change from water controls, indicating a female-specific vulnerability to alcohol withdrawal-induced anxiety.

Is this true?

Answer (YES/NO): NO